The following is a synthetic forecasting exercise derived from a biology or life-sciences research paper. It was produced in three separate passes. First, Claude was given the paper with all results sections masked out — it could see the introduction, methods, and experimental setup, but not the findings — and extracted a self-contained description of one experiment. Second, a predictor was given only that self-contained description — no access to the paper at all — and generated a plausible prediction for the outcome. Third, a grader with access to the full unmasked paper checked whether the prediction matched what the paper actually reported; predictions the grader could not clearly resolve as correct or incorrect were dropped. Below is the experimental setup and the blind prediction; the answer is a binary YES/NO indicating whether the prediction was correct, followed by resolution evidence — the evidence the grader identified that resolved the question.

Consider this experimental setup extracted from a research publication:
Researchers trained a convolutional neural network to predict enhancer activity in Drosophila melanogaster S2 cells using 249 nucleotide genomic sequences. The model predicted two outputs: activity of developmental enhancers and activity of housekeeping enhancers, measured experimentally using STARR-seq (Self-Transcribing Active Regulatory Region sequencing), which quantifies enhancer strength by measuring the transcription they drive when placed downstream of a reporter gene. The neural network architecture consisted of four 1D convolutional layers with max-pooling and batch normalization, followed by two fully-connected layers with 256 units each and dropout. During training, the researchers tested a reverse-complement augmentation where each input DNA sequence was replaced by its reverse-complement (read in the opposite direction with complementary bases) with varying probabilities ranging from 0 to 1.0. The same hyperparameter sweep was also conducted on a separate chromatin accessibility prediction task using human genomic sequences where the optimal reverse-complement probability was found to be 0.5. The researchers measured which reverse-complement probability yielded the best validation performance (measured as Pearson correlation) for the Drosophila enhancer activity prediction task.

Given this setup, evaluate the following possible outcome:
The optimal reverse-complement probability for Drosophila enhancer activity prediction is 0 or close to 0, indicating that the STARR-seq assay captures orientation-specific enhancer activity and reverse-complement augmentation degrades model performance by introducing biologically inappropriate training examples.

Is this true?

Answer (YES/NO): YES